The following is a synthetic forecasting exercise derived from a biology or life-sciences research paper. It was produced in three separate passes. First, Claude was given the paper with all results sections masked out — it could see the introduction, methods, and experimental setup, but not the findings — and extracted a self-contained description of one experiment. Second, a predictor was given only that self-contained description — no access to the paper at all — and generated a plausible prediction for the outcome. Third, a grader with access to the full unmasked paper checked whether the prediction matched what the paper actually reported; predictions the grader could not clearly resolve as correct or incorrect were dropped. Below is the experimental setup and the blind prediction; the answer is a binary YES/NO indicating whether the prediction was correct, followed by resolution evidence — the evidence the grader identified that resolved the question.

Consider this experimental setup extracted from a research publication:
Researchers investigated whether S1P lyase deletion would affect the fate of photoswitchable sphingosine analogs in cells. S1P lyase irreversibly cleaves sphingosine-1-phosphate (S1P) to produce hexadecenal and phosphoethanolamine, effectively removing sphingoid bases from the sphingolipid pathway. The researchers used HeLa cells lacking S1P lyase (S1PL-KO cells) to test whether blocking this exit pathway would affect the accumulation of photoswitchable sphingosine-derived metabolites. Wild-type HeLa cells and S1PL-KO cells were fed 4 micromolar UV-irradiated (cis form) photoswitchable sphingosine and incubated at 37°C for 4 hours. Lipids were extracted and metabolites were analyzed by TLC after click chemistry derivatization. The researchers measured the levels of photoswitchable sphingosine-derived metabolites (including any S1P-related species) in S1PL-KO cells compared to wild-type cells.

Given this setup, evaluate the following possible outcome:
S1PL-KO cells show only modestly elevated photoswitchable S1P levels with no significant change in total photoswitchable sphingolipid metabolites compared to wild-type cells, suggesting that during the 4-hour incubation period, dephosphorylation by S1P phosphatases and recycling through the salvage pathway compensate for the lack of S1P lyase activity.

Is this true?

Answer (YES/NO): NO